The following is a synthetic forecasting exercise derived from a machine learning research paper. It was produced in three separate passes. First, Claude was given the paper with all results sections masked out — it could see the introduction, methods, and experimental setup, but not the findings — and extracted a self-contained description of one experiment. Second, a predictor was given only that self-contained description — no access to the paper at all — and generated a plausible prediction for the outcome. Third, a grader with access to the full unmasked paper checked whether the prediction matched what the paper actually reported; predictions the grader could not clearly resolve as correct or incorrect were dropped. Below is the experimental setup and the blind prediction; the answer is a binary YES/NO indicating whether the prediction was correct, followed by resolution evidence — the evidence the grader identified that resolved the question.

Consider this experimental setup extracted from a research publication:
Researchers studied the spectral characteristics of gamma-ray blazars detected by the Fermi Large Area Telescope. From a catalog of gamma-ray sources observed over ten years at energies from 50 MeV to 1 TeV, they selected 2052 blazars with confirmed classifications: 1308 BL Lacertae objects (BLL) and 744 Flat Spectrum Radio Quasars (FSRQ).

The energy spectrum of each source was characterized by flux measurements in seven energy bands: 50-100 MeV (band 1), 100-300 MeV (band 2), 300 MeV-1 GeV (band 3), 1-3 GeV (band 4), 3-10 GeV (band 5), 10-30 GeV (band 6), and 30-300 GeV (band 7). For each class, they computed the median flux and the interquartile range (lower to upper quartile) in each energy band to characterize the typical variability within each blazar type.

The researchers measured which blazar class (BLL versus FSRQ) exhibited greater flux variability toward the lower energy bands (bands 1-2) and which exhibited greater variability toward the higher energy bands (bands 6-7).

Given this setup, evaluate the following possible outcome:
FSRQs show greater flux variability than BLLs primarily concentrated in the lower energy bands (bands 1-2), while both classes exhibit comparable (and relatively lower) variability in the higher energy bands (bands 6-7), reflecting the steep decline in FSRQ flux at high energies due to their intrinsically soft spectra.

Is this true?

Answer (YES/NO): NO